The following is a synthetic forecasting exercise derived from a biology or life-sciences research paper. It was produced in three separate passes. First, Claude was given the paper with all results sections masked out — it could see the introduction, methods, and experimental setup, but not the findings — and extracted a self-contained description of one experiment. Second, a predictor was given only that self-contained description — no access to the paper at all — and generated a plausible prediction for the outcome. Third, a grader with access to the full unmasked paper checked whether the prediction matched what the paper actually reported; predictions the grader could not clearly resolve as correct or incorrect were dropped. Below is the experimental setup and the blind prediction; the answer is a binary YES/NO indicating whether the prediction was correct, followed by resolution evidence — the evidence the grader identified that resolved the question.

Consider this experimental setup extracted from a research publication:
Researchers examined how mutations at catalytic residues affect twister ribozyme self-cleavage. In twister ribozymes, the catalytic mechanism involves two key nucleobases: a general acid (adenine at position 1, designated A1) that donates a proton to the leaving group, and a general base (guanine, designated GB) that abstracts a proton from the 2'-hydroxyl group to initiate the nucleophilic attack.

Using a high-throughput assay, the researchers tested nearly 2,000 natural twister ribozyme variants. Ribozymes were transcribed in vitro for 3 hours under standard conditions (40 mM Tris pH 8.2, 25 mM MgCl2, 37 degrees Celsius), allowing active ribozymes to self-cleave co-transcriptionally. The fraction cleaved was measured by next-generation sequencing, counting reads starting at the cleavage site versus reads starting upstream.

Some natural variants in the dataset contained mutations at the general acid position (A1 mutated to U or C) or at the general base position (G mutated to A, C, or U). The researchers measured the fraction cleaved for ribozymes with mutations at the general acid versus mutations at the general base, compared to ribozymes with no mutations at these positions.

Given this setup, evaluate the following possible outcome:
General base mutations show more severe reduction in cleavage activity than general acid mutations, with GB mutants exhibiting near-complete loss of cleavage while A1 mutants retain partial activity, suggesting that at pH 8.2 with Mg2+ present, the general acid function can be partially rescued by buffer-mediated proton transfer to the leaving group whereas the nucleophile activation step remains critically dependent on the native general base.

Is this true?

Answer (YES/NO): NO